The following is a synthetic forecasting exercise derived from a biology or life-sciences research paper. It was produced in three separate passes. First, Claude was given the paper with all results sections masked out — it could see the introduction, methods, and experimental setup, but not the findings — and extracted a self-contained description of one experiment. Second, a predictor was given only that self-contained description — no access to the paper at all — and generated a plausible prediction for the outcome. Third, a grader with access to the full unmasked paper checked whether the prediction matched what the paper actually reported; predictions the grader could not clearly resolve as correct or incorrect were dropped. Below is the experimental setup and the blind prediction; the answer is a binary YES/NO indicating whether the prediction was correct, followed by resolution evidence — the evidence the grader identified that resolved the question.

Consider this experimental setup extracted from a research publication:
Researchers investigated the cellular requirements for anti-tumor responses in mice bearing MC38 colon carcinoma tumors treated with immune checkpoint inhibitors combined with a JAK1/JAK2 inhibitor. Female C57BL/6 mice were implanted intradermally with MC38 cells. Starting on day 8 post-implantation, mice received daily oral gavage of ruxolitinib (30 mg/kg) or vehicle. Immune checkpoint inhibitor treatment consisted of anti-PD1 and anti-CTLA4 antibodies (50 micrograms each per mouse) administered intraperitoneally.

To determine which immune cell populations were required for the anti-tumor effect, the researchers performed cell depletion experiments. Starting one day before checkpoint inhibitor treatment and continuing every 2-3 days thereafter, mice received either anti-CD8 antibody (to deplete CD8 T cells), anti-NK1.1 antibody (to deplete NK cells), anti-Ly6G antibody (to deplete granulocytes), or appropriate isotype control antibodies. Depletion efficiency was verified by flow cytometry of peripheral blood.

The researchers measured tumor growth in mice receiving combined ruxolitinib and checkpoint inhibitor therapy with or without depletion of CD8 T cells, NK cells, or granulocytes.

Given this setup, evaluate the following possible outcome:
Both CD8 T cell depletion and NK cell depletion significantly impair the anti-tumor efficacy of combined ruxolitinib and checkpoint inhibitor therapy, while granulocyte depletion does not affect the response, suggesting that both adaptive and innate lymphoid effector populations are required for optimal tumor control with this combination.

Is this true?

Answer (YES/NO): NO